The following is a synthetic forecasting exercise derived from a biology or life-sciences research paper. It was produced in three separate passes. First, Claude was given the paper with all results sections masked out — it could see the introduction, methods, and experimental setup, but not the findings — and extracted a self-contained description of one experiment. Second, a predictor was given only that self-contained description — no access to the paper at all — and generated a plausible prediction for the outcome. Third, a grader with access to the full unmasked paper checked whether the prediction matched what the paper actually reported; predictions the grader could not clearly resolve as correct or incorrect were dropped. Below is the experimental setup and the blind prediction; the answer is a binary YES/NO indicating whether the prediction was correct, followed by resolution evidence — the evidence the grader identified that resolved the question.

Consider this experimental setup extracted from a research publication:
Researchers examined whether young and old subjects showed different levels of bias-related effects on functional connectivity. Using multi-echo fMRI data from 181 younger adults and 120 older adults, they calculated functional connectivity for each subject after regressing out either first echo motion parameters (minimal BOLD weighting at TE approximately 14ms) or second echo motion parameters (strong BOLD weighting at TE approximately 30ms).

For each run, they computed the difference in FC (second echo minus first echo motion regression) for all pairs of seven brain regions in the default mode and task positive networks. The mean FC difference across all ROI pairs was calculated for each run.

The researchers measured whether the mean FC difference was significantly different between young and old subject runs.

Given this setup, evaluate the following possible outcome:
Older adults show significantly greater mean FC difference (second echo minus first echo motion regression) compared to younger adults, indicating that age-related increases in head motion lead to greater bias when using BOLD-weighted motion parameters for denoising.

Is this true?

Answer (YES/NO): NO